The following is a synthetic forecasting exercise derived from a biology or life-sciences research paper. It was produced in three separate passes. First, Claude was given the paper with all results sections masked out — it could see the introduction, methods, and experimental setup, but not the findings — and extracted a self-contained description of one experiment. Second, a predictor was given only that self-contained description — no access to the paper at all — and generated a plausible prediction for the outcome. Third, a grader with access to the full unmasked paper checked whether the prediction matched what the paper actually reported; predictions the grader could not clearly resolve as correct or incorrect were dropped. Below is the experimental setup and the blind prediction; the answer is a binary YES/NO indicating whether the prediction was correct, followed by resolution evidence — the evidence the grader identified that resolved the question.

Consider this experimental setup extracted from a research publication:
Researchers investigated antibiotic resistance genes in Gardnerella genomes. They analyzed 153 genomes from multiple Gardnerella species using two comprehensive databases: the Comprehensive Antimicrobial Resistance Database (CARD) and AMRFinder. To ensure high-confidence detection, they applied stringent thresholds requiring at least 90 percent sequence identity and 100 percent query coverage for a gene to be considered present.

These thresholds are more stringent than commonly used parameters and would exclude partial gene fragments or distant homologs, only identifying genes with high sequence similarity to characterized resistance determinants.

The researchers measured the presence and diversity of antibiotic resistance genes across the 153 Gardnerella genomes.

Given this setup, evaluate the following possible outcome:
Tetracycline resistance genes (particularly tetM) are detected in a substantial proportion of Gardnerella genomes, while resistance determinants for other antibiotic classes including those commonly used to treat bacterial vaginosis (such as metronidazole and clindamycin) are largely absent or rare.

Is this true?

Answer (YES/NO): NO